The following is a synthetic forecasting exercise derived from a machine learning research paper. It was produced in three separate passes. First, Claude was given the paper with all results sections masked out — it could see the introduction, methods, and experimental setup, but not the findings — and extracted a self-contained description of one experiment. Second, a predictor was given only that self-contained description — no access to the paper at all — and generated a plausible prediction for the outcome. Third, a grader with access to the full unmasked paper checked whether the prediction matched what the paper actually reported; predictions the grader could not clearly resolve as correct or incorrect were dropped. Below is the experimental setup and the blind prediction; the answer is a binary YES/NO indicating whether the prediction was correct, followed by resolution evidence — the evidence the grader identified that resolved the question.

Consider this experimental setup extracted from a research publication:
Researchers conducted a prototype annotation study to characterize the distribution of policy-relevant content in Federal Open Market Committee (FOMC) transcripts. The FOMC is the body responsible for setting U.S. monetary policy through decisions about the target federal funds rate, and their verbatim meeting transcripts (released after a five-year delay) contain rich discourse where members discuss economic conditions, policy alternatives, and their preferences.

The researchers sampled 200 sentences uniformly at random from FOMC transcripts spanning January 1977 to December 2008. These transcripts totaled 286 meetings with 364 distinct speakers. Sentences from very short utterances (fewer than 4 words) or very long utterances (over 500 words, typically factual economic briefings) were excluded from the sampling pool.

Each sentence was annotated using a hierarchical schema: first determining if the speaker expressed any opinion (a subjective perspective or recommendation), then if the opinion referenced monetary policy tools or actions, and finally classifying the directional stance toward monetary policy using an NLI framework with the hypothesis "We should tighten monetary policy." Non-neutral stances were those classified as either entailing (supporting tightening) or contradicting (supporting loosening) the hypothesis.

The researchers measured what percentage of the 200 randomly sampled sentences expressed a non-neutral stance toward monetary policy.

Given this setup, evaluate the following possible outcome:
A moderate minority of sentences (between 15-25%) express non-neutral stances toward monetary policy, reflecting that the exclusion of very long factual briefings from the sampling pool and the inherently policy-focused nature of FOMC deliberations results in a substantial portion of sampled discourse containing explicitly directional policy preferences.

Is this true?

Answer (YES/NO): NO